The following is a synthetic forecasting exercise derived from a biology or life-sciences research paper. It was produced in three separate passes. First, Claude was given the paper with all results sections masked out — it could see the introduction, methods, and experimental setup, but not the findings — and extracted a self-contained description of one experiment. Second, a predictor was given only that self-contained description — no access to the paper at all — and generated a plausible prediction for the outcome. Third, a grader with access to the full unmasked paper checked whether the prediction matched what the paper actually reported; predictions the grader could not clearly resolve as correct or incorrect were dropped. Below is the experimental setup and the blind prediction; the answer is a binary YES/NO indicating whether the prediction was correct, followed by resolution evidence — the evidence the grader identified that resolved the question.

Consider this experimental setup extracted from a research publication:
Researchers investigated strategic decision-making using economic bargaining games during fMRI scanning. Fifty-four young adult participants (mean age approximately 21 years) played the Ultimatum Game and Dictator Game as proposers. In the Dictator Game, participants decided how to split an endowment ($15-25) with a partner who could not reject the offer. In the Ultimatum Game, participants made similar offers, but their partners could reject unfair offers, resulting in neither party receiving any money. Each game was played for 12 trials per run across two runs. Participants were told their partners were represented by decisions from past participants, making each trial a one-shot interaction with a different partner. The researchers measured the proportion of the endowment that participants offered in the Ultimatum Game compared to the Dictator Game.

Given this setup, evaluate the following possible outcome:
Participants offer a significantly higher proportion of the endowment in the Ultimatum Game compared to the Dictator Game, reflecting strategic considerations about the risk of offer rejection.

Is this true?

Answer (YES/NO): YES